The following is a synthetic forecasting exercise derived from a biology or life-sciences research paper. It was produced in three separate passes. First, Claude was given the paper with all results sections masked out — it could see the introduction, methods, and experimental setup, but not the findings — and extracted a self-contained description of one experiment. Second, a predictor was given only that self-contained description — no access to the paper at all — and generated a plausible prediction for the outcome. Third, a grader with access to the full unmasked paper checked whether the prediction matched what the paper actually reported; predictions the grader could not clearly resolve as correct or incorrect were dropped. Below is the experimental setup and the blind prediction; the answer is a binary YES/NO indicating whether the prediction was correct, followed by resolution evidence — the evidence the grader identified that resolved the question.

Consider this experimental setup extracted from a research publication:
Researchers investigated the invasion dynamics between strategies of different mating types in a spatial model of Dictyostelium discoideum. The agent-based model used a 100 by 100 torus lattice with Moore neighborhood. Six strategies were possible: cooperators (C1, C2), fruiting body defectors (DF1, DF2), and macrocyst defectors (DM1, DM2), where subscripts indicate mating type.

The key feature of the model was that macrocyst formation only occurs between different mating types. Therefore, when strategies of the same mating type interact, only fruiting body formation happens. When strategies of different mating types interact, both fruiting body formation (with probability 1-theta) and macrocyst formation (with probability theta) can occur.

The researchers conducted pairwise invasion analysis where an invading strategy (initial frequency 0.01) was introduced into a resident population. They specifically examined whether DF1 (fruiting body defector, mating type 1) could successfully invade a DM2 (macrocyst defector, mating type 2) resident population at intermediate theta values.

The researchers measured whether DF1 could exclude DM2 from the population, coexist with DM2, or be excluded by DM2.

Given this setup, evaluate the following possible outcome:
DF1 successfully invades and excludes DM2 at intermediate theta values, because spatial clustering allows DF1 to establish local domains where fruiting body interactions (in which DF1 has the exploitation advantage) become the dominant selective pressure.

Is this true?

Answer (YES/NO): NO